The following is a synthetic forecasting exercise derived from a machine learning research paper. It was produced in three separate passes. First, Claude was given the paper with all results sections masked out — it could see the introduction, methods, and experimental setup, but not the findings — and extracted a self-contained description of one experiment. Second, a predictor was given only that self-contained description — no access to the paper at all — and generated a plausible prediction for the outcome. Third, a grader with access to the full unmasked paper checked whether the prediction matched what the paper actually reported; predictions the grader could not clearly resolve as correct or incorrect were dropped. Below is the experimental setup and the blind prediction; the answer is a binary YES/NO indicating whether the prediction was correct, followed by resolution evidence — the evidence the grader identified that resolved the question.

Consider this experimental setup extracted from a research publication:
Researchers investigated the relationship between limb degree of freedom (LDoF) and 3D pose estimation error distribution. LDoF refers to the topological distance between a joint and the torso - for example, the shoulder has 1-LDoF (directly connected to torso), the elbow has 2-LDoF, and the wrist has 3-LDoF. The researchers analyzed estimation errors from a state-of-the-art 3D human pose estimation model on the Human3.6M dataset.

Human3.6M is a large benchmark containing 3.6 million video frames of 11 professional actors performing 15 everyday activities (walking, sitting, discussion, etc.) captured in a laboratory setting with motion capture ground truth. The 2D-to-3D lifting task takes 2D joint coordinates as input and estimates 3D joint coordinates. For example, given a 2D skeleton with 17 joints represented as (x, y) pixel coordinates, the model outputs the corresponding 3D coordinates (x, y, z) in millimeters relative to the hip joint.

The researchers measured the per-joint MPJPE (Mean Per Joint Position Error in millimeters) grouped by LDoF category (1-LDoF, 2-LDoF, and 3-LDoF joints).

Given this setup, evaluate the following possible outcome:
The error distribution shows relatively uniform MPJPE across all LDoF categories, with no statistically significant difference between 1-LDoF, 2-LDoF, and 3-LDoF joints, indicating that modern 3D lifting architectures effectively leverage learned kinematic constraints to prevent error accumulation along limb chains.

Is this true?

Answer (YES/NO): NO